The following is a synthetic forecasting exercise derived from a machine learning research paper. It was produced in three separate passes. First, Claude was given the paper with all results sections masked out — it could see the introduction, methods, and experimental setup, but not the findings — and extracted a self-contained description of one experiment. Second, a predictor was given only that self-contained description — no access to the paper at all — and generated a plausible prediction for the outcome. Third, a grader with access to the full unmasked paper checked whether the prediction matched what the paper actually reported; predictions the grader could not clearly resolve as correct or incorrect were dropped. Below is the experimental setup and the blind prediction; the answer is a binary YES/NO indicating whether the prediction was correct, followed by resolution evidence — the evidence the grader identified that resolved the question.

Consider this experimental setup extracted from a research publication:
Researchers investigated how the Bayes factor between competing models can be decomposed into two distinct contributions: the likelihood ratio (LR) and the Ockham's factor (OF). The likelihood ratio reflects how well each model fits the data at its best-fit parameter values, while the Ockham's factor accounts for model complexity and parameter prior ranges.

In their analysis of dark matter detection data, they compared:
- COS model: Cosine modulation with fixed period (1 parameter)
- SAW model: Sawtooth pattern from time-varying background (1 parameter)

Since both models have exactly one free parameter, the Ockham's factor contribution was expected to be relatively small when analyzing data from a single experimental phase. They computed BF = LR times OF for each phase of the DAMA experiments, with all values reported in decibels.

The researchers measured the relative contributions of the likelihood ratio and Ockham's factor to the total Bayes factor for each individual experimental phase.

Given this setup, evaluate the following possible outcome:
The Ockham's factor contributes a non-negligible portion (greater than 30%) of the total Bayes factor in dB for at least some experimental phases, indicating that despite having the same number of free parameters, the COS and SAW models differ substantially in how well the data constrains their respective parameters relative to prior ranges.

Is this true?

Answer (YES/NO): NO